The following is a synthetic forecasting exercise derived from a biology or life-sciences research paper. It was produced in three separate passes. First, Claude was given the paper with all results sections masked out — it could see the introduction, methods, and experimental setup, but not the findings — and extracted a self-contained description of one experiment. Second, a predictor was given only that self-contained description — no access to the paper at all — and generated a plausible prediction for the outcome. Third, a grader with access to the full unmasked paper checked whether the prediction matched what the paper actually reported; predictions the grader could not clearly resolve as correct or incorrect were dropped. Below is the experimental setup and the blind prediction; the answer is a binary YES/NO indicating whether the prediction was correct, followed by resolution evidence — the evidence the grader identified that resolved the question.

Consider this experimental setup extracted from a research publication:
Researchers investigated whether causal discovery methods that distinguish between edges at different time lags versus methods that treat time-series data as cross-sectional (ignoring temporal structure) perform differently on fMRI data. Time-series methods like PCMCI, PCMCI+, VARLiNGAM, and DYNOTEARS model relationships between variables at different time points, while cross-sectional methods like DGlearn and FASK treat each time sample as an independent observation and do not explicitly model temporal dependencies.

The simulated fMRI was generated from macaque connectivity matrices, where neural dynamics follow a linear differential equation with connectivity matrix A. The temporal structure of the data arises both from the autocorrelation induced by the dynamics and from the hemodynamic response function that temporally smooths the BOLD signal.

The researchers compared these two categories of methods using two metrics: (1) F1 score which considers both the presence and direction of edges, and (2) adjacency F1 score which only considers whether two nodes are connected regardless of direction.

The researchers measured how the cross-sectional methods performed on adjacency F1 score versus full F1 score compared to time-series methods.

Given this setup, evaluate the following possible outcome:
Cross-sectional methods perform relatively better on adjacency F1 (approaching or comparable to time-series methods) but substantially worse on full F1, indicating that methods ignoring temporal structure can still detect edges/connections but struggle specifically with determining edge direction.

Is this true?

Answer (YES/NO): NO